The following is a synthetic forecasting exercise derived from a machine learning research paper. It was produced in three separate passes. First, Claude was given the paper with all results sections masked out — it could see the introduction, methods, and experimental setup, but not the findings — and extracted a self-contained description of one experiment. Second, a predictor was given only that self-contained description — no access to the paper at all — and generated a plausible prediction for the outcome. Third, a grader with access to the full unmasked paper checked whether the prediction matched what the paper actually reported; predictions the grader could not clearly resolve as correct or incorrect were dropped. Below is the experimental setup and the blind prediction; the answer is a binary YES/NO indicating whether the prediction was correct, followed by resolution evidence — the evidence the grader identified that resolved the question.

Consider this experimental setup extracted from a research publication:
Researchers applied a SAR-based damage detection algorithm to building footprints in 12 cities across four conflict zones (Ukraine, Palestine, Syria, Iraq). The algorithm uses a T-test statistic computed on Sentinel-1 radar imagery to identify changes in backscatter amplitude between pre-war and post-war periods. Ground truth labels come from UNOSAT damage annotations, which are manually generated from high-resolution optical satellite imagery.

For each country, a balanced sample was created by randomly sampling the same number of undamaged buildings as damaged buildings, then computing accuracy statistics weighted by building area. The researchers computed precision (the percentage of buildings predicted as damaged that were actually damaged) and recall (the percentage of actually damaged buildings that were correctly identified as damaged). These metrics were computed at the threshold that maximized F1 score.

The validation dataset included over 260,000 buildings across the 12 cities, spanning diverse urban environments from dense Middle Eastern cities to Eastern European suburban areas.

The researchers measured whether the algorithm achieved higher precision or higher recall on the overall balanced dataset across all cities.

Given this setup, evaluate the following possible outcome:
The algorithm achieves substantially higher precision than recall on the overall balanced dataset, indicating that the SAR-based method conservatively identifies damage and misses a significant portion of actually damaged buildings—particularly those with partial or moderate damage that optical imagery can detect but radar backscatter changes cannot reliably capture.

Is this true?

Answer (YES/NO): NO